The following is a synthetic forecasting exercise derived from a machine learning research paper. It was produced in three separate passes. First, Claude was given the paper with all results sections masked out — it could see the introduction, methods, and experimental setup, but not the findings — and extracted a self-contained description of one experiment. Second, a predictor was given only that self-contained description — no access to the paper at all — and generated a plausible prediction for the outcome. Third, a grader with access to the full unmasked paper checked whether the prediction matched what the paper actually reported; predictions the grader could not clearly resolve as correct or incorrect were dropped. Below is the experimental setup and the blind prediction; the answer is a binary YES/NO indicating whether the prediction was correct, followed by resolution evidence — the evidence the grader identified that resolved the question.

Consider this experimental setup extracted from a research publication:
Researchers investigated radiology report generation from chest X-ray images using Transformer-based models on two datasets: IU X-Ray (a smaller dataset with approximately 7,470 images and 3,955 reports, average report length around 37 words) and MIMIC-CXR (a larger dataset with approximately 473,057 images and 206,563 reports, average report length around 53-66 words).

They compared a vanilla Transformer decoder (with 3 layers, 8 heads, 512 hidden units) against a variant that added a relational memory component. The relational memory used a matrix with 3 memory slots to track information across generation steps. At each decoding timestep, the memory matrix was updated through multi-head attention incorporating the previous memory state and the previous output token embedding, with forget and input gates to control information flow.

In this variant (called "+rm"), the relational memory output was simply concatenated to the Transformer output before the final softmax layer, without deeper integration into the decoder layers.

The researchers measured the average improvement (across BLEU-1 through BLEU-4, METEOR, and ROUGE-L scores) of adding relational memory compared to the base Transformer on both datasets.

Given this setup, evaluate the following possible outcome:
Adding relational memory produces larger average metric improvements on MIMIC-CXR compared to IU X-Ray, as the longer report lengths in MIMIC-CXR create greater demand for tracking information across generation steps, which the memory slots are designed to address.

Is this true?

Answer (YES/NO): NO